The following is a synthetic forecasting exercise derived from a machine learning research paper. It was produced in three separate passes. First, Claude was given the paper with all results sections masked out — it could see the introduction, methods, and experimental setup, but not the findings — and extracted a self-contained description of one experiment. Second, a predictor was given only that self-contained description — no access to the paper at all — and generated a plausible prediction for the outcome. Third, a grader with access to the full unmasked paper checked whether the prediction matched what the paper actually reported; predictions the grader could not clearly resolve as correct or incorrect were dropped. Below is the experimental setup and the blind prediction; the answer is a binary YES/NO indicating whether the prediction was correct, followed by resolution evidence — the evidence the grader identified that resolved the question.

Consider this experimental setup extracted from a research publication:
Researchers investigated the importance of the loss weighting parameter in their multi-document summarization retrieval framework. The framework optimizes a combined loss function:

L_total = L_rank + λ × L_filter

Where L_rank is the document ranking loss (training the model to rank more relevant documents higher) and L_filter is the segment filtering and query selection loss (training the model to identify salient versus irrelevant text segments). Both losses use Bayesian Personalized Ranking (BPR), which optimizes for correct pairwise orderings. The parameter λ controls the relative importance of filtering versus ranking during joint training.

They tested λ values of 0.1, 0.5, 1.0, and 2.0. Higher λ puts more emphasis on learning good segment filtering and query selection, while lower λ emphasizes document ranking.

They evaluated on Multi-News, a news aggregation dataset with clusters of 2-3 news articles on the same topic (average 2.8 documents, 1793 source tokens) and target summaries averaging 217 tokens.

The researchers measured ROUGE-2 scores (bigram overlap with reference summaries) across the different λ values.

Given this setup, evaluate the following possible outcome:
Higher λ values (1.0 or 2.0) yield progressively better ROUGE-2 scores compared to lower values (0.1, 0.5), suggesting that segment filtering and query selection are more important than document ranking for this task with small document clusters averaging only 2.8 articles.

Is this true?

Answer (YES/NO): NO